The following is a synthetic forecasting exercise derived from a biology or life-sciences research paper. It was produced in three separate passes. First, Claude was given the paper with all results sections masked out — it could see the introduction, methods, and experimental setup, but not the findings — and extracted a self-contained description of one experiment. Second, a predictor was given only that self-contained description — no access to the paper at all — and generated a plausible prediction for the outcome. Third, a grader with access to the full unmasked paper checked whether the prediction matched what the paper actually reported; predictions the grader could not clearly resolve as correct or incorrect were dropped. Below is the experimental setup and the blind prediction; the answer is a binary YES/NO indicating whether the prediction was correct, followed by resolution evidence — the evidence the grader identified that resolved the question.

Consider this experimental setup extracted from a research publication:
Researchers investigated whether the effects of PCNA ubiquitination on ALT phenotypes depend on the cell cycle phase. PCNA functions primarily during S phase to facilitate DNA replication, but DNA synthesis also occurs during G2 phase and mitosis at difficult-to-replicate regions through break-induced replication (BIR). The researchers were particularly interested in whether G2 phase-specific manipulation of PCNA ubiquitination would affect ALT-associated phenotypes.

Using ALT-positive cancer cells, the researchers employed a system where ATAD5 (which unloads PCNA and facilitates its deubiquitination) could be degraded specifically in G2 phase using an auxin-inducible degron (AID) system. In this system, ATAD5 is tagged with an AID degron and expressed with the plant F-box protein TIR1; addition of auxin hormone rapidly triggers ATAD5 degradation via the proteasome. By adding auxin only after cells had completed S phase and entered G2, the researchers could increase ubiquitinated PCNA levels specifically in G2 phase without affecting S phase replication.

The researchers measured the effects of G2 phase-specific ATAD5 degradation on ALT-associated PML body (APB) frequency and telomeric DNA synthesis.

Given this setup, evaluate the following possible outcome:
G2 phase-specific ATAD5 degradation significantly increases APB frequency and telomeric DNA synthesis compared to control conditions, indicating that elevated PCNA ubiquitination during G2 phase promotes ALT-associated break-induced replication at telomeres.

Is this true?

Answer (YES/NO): YES